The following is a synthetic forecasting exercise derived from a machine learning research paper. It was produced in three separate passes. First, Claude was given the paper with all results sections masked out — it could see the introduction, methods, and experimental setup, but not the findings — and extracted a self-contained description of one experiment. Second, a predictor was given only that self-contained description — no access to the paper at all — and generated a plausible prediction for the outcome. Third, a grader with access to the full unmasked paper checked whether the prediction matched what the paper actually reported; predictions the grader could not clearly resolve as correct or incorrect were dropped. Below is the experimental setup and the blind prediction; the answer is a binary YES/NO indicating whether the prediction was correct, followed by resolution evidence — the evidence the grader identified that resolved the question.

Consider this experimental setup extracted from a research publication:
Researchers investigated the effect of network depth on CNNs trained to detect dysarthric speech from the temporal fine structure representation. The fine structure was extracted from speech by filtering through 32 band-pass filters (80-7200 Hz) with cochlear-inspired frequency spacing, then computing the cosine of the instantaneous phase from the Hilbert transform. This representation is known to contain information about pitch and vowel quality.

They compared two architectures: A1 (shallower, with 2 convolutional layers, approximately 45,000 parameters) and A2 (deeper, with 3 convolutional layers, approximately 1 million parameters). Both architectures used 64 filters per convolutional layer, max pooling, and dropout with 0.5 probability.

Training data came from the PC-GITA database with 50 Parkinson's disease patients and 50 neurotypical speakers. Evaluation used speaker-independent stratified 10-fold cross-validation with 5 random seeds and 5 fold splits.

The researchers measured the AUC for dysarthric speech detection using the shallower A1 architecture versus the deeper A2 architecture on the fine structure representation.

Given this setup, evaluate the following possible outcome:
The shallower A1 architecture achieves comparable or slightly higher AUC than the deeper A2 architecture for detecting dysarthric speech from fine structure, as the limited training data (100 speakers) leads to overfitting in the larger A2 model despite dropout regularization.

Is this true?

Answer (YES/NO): YES